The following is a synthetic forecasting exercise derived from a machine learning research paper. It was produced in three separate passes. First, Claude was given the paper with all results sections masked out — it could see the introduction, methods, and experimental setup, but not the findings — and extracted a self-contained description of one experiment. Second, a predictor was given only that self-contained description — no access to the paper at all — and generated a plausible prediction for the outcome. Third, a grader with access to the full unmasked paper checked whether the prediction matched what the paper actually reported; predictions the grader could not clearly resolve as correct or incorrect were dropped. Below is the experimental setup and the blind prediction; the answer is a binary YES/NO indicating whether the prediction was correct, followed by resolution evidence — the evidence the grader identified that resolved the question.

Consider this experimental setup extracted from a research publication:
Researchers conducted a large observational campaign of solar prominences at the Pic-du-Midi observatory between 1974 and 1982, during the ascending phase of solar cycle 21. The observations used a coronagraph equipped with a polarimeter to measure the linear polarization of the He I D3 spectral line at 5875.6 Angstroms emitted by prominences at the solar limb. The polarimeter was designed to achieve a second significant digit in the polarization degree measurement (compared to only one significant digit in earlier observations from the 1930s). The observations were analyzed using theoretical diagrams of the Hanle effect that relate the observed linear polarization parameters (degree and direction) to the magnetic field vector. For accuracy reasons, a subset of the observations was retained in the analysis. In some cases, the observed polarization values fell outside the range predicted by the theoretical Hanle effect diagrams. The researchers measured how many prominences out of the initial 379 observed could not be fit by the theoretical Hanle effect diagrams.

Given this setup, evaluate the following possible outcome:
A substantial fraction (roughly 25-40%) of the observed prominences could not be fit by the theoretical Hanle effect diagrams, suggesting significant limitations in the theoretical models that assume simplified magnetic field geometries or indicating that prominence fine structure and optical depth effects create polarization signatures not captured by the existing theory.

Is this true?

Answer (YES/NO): NO